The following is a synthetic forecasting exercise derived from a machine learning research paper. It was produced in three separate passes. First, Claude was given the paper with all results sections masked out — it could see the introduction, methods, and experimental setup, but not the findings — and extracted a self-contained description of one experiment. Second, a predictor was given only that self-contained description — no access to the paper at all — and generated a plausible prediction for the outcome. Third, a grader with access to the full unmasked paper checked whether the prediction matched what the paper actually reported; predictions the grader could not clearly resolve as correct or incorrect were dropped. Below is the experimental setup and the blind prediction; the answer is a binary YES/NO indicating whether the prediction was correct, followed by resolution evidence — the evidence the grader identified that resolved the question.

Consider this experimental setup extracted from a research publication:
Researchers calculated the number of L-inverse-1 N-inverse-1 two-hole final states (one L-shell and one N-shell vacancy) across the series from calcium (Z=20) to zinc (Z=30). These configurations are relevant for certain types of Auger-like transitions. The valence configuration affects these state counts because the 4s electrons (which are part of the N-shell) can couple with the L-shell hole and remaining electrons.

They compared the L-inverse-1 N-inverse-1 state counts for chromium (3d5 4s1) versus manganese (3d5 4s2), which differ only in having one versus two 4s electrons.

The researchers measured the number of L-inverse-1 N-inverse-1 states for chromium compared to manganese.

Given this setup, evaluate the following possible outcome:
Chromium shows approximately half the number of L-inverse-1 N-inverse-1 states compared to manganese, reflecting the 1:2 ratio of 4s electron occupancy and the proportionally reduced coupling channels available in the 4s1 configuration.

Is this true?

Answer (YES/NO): YES